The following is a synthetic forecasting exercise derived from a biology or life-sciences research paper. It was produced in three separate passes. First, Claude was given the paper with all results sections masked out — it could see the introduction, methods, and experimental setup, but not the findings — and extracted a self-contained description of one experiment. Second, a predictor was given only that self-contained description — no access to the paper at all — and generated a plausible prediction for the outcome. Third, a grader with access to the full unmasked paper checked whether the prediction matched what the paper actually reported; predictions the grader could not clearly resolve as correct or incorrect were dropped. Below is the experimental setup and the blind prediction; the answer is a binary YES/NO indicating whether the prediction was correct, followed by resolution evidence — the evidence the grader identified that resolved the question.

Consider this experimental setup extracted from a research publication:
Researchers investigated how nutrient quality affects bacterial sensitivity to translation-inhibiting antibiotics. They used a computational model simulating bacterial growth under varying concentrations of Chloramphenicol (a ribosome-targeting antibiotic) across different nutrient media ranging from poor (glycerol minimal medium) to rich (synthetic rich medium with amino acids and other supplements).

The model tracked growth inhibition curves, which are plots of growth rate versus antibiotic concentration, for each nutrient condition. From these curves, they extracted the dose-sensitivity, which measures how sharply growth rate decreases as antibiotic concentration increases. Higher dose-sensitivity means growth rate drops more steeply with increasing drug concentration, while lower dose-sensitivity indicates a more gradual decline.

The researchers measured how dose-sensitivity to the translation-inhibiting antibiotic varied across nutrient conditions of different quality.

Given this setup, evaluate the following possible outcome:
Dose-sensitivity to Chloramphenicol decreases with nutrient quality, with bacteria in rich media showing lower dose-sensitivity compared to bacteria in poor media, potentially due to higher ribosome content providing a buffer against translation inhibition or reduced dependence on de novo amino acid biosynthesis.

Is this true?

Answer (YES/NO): NO